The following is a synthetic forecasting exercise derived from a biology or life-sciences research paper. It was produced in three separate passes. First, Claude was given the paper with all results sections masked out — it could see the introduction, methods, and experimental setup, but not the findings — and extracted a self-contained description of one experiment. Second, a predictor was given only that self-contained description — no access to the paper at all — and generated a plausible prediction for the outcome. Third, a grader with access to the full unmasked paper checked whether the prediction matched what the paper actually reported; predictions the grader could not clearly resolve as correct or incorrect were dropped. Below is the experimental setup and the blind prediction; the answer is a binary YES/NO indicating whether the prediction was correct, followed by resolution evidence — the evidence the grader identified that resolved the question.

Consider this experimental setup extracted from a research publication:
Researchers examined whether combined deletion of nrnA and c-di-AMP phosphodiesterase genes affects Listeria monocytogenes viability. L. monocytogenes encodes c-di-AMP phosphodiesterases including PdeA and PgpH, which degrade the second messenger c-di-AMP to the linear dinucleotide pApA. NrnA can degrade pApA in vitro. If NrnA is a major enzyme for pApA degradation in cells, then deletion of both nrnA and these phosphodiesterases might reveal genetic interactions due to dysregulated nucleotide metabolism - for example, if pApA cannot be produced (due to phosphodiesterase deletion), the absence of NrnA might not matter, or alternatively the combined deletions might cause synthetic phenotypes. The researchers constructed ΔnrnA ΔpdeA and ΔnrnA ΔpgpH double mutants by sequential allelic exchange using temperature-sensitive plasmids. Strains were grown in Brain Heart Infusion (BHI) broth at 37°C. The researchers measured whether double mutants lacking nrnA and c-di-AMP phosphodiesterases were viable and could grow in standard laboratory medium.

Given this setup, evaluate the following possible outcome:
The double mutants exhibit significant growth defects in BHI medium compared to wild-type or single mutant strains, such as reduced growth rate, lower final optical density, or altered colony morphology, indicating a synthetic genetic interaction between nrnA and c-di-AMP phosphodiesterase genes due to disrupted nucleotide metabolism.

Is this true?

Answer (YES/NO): NO